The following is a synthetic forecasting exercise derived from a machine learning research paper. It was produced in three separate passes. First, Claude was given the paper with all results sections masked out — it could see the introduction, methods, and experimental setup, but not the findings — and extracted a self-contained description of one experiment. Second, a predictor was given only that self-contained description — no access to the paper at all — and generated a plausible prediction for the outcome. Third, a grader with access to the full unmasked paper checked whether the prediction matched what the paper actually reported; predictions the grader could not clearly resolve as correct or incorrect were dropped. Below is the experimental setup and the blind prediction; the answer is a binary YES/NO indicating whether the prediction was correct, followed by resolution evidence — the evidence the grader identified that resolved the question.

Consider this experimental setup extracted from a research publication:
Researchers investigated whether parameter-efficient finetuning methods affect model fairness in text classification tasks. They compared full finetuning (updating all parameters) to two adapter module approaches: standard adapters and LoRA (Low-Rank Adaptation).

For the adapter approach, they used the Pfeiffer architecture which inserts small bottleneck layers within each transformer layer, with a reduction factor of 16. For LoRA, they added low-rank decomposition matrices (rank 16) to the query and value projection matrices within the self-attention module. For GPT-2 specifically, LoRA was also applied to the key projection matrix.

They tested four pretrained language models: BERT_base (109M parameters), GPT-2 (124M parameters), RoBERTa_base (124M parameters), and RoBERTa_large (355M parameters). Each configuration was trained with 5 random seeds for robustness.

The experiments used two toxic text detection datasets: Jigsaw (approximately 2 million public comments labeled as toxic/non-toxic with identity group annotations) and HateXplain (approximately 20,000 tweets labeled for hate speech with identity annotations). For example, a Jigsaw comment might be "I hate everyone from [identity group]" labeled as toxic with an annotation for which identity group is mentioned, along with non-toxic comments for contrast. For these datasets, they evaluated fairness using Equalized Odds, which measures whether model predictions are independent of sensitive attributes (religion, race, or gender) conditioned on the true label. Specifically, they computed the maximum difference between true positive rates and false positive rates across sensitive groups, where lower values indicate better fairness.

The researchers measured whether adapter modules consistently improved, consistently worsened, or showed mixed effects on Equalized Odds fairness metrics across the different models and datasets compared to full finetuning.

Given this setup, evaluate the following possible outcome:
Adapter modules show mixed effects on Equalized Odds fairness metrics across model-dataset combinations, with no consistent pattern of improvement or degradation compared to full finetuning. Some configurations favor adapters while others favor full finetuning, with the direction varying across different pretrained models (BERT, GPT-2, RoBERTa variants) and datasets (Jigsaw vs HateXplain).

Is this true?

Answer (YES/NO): YES